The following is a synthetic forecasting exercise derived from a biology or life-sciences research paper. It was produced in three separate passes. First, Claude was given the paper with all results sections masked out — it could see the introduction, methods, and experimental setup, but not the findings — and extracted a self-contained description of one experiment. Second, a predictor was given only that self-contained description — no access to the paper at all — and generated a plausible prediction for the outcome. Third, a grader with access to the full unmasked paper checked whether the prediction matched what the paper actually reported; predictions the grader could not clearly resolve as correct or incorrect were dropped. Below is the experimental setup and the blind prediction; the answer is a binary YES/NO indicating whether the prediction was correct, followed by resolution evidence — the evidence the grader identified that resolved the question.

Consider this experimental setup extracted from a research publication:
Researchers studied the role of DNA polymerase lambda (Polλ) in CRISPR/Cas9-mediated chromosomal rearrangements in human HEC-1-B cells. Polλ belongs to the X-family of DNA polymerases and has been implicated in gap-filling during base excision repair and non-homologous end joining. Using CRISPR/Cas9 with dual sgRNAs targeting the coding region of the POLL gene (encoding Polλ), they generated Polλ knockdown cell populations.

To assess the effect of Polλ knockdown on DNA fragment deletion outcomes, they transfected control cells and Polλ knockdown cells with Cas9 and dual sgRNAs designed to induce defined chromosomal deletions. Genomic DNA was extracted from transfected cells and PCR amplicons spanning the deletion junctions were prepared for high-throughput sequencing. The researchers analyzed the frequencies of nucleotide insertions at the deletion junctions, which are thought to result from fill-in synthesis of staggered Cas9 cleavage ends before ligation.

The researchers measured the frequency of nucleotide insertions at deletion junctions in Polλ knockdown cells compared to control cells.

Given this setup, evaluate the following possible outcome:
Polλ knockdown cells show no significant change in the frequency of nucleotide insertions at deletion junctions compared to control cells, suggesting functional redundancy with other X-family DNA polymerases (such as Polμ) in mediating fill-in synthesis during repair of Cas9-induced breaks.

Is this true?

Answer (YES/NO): NO